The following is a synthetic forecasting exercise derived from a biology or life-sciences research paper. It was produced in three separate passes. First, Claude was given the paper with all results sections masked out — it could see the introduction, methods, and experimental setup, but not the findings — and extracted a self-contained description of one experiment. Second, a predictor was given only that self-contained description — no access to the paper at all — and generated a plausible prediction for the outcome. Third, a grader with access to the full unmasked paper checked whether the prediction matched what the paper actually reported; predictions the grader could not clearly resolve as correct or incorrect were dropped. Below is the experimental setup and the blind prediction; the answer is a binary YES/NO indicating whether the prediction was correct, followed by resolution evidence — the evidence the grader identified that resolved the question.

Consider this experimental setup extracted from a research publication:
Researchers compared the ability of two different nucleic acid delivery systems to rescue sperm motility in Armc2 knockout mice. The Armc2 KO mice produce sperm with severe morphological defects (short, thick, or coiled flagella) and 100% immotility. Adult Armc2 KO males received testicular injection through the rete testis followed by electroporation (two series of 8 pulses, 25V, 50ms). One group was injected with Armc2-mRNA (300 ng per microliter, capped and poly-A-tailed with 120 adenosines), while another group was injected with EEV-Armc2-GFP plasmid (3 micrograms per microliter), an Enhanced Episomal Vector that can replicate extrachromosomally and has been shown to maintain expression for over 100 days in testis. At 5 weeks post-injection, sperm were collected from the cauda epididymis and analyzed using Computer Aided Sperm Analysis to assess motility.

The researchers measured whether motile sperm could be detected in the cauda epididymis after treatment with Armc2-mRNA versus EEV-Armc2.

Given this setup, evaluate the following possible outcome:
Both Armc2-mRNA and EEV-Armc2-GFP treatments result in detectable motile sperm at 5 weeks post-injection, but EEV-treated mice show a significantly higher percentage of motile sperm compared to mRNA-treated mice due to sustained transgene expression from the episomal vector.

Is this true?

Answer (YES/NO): NO